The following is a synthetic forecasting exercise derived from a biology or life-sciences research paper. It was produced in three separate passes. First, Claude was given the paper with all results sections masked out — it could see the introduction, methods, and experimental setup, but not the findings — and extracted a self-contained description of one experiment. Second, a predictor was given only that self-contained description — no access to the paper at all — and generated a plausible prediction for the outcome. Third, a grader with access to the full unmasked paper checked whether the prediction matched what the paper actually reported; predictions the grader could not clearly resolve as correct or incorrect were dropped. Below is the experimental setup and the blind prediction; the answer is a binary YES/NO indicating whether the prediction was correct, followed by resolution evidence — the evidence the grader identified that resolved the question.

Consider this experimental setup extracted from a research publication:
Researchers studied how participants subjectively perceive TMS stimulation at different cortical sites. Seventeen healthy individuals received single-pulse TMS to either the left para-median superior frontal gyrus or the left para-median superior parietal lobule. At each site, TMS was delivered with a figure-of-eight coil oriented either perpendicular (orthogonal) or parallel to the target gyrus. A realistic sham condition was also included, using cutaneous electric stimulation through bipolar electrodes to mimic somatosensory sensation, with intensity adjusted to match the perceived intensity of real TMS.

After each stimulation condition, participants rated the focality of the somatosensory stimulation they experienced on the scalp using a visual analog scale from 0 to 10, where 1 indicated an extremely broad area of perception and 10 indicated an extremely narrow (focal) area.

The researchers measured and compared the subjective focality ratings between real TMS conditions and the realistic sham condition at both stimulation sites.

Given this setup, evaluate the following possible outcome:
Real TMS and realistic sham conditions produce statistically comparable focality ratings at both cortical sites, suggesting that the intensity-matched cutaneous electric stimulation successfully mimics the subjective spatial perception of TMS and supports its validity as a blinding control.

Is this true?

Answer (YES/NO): NO